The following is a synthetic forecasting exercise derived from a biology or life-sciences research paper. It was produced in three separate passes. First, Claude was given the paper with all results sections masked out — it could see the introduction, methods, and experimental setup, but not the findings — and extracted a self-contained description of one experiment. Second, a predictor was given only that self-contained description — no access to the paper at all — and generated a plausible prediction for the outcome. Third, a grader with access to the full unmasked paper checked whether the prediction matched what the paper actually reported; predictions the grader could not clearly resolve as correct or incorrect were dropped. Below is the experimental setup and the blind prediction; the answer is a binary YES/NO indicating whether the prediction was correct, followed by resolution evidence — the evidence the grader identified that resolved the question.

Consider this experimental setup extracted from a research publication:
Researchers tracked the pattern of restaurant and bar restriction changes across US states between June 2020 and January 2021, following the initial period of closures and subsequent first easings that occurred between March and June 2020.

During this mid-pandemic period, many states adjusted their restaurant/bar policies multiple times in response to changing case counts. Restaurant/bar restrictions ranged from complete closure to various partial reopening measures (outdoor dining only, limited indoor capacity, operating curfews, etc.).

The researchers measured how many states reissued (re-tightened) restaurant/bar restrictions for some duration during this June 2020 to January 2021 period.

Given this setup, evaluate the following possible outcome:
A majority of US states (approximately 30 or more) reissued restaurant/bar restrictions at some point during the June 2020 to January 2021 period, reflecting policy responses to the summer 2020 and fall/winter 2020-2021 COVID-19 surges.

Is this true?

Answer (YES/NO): YES